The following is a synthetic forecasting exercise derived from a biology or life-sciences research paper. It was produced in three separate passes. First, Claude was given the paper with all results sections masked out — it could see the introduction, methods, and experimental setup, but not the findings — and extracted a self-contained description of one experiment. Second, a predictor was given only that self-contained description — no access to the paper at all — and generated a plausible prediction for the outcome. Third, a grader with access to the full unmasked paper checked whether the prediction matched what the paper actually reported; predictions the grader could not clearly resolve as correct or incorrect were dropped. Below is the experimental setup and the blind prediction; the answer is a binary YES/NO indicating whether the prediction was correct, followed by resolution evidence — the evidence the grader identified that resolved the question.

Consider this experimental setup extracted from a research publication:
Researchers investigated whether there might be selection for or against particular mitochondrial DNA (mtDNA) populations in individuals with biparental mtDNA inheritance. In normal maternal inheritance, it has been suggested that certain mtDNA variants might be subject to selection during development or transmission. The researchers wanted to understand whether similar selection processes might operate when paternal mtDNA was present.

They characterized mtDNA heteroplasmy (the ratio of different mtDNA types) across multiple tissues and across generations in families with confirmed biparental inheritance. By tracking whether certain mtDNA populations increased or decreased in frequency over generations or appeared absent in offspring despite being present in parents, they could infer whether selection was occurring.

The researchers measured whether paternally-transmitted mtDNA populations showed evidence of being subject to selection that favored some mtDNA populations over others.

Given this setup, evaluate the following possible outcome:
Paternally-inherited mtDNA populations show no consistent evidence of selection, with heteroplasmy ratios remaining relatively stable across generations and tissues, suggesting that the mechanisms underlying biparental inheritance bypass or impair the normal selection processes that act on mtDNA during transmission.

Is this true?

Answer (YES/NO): NO